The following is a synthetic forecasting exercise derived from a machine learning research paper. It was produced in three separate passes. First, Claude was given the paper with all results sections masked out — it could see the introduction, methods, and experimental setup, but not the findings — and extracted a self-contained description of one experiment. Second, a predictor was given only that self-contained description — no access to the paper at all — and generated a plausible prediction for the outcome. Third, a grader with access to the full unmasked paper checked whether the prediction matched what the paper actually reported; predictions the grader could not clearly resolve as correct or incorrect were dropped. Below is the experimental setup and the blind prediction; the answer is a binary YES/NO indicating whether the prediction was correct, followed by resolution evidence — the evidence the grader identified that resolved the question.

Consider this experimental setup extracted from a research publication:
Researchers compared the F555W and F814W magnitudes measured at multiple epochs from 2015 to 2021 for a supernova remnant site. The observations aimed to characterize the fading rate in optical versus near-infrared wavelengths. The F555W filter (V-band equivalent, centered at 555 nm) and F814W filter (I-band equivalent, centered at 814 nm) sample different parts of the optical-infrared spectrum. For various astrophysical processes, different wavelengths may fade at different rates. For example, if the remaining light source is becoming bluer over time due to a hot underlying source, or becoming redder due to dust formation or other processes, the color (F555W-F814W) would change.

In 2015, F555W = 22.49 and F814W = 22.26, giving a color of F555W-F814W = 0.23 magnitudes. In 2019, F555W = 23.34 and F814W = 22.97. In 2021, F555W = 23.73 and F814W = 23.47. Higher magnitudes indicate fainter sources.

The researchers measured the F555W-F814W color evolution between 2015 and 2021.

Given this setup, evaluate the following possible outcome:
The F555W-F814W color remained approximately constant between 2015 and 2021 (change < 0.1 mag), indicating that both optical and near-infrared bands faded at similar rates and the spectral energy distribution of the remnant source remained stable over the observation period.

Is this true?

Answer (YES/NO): YES